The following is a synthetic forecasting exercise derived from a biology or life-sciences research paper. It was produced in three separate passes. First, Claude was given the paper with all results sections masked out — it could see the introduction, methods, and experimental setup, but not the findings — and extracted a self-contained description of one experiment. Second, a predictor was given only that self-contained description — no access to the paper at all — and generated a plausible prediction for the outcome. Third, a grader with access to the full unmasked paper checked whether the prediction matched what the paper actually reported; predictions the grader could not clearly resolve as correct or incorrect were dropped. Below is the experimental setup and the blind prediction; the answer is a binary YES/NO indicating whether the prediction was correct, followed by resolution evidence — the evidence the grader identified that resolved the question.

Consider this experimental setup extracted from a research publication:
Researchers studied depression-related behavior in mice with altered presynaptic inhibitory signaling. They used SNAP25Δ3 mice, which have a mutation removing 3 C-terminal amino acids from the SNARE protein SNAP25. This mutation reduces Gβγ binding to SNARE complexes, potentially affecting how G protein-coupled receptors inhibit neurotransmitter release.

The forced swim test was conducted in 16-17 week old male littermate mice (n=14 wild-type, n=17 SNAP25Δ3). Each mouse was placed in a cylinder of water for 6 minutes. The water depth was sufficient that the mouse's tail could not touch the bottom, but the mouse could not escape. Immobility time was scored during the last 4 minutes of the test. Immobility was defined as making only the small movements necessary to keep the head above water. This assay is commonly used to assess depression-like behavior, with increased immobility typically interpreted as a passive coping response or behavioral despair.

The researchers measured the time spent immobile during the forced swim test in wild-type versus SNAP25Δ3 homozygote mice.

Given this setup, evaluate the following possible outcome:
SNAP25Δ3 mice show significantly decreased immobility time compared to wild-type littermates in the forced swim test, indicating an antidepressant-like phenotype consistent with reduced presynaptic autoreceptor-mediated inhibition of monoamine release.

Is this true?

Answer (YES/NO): NO